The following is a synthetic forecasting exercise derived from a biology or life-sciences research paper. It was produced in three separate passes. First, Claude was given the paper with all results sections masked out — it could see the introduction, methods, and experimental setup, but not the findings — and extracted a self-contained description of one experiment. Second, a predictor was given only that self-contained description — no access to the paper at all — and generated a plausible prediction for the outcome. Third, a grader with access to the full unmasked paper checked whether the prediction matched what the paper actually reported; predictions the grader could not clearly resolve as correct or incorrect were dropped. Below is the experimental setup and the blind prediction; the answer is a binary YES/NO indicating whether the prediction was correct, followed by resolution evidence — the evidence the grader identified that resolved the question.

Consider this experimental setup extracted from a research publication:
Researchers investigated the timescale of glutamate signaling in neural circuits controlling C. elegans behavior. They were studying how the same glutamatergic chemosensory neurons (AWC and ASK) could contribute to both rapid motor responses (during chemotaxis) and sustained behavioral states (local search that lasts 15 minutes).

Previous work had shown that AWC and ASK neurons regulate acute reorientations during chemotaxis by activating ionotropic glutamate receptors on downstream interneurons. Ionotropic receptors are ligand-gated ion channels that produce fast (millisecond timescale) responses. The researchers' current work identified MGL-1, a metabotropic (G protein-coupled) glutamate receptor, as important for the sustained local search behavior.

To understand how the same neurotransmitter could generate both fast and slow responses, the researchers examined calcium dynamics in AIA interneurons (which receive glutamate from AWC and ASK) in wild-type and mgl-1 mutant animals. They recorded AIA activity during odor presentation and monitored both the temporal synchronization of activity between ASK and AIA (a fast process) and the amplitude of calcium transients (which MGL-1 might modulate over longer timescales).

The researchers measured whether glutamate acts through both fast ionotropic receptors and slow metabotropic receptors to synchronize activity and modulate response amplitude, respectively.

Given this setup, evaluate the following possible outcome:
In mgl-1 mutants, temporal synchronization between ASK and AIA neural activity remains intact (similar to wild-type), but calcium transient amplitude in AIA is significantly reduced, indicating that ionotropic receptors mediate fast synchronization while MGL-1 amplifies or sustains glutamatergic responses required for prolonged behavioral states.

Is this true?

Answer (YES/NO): NO